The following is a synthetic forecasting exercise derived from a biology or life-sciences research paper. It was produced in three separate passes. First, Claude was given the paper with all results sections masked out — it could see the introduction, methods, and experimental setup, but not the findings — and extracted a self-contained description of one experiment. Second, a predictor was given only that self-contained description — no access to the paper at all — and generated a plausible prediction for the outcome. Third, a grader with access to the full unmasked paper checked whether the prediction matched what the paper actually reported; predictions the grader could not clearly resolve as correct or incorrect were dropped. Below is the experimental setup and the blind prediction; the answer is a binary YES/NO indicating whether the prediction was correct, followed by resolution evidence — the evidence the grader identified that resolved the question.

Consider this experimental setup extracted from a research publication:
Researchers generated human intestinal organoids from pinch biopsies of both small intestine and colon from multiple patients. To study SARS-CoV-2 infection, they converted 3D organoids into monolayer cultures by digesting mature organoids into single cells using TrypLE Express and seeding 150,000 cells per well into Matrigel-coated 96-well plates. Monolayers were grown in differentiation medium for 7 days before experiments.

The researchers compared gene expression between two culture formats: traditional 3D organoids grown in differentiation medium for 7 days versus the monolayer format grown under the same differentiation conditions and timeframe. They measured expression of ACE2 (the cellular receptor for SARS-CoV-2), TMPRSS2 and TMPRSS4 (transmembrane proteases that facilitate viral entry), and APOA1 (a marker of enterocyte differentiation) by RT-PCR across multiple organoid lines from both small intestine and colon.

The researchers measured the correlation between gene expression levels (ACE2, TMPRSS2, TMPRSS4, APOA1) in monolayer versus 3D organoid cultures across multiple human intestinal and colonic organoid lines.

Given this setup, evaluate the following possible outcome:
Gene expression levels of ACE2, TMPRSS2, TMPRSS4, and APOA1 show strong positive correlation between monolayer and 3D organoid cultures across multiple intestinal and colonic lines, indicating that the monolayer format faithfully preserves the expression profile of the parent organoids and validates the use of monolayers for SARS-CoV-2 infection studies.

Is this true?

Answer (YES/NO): YES